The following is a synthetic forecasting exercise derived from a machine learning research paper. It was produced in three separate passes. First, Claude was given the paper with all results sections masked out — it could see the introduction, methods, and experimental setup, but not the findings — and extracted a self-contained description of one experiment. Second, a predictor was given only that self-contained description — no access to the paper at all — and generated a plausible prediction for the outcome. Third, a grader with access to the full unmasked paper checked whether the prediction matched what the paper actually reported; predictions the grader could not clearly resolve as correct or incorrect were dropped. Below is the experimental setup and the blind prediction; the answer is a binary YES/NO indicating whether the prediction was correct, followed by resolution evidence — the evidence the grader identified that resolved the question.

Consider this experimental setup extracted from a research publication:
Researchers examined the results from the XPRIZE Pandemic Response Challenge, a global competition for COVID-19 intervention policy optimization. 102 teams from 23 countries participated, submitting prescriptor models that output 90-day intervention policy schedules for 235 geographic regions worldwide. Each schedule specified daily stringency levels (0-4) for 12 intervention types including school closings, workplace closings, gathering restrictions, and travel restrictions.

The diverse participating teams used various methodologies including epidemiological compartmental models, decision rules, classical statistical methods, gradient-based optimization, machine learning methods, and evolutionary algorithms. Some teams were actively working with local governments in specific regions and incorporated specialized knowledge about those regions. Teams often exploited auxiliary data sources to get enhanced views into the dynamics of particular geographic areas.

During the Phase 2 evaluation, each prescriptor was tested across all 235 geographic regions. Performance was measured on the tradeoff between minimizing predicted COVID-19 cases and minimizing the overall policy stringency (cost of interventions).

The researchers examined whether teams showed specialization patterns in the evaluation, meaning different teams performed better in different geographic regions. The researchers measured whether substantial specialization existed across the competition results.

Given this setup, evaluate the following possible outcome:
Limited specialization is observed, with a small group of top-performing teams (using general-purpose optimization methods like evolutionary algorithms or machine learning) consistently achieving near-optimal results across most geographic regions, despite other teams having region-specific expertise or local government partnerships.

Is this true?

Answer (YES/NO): NO